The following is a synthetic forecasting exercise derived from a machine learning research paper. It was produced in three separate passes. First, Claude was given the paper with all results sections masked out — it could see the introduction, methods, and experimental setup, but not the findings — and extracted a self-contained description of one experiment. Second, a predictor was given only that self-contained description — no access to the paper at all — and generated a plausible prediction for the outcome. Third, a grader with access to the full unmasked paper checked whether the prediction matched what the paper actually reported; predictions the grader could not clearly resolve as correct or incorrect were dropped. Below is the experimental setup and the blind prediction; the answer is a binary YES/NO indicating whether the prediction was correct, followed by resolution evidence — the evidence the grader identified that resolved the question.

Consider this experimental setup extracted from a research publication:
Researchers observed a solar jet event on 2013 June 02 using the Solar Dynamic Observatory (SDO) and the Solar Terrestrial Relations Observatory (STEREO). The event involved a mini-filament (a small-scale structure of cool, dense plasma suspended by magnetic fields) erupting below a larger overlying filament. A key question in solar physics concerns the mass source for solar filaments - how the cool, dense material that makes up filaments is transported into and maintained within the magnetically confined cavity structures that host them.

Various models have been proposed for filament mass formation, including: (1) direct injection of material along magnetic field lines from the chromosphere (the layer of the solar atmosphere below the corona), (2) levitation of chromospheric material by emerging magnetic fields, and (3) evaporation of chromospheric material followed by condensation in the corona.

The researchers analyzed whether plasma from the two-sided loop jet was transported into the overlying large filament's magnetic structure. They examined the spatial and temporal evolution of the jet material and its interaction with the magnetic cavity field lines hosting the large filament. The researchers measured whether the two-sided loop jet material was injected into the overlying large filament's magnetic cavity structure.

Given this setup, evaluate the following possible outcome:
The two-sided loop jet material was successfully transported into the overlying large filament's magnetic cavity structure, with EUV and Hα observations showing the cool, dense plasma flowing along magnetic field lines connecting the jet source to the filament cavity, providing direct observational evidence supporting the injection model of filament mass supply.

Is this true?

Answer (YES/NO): YES